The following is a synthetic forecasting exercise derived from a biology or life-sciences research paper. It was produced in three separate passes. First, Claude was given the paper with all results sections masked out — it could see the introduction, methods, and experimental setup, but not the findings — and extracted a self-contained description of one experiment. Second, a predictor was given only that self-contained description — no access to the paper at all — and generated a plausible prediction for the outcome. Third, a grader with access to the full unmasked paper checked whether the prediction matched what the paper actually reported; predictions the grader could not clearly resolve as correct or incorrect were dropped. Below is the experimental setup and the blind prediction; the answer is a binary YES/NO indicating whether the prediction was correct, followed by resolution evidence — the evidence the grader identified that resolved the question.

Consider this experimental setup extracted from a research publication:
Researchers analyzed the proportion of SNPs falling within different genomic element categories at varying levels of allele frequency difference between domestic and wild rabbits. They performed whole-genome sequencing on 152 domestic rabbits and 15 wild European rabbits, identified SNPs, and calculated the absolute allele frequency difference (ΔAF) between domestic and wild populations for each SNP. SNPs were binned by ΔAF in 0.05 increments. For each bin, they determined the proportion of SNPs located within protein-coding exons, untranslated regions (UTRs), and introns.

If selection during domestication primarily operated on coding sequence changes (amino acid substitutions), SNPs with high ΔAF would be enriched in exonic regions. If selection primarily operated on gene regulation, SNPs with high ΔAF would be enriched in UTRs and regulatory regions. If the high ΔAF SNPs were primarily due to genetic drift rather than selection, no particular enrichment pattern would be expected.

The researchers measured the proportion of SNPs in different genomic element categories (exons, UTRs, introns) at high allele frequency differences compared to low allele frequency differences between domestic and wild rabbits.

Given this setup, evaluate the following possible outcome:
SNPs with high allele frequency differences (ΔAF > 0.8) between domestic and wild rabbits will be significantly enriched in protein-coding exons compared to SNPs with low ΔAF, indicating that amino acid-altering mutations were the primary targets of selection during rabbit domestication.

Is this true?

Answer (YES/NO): NO